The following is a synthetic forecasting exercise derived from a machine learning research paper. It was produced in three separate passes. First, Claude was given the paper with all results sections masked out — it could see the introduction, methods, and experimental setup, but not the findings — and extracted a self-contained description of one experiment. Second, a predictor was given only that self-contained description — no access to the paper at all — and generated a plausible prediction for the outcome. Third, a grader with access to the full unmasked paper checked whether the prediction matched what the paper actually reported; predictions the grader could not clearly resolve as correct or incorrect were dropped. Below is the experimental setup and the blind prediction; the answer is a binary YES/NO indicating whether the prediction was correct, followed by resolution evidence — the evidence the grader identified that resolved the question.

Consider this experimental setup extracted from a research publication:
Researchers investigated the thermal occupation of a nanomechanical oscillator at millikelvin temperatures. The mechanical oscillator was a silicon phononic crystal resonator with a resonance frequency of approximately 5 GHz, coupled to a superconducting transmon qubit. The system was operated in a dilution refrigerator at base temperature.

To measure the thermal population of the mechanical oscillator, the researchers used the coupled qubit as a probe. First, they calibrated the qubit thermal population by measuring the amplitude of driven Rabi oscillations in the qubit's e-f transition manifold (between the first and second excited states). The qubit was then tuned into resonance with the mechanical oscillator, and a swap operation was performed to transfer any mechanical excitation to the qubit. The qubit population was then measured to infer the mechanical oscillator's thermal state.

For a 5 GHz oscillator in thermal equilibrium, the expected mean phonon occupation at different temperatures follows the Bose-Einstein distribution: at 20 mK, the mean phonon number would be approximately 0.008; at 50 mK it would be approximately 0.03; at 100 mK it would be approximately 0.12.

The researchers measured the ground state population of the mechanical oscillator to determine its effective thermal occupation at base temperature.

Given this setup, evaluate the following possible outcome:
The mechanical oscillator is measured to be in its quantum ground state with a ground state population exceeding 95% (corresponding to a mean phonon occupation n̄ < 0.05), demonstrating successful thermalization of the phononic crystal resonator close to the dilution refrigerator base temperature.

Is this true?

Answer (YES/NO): NO